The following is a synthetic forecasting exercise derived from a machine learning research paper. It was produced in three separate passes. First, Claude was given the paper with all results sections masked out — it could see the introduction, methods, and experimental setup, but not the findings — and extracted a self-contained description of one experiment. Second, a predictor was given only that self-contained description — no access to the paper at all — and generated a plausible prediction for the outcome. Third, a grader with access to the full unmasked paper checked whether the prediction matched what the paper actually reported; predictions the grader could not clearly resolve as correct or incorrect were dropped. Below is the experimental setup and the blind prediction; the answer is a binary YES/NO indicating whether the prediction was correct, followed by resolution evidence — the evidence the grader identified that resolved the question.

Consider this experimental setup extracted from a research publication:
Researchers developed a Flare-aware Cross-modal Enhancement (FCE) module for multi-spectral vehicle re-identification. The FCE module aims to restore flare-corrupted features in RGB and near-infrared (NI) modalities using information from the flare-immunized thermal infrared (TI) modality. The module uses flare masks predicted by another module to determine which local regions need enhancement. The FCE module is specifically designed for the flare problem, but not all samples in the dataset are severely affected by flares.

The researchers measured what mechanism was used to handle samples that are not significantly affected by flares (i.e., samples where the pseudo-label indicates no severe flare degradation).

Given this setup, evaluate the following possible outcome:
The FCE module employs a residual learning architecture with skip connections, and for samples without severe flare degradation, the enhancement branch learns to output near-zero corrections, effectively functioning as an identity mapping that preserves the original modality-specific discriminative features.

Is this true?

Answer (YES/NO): NO